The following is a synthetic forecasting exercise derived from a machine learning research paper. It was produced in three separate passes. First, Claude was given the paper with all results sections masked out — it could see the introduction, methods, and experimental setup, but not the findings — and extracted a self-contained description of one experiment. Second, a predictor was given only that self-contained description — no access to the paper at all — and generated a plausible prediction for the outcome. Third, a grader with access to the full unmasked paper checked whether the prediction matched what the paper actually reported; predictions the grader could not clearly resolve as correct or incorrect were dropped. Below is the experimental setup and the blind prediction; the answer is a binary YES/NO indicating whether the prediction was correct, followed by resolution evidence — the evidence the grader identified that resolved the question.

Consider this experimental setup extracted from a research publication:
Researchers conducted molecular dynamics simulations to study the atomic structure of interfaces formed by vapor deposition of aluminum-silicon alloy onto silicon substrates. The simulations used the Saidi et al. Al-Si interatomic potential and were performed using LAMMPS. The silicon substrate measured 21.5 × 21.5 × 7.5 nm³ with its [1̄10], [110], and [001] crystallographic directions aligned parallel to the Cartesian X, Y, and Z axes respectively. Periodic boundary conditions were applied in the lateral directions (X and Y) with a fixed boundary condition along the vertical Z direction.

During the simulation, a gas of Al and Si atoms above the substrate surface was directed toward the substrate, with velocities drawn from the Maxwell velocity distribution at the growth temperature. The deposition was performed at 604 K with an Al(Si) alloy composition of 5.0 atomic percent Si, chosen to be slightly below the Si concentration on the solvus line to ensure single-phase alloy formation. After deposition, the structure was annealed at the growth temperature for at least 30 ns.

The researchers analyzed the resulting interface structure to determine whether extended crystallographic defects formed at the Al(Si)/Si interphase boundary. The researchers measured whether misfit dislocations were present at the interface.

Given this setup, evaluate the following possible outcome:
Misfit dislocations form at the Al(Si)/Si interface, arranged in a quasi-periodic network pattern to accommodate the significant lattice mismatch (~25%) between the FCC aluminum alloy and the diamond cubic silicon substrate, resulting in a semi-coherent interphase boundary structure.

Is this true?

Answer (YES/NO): NO